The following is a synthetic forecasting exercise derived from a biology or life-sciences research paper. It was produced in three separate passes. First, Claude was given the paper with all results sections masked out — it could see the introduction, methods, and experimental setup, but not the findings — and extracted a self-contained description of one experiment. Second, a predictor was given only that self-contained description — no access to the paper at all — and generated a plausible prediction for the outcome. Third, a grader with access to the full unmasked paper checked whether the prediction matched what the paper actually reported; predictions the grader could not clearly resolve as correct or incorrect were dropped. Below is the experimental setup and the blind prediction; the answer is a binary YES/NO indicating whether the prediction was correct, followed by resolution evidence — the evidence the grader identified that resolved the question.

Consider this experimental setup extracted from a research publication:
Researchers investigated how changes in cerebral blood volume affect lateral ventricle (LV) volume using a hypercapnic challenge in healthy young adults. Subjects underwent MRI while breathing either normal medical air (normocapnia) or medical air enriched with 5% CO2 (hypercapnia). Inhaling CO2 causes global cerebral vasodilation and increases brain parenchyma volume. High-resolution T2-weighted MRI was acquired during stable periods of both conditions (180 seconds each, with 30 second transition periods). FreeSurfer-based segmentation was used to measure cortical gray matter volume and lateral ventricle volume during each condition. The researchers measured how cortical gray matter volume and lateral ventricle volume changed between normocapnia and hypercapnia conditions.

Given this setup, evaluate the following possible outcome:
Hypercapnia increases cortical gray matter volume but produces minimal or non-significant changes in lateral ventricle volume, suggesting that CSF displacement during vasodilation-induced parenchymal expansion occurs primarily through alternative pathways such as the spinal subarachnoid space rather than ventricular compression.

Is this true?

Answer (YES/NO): NO